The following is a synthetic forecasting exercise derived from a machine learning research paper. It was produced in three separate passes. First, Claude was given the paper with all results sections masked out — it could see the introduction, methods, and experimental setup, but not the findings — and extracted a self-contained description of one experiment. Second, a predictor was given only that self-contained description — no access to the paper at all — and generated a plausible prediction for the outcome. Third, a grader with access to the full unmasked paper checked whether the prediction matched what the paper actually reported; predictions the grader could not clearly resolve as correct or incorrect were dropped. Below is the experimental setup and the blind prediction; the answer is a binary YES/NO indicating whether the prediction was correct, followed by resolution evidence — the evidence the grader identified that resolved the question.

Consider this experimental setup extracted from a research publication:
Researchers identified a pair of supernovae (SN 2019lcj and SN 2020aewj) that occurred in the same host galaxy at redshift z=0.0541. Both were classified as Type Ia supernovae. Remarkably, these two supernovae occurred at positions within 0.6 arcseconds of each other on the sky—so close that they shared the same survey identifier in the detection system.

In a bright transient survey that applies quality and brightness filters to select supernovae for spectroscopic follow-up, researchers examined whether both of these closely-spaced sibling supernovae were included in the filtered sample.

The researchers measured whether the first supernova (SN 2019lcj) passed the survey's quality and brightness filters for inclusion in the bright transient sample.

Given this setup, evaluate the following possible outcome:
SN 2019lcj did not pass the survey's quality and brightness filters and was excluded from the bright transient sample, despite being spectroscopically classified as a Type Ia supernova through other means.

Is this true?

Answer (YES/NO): YES